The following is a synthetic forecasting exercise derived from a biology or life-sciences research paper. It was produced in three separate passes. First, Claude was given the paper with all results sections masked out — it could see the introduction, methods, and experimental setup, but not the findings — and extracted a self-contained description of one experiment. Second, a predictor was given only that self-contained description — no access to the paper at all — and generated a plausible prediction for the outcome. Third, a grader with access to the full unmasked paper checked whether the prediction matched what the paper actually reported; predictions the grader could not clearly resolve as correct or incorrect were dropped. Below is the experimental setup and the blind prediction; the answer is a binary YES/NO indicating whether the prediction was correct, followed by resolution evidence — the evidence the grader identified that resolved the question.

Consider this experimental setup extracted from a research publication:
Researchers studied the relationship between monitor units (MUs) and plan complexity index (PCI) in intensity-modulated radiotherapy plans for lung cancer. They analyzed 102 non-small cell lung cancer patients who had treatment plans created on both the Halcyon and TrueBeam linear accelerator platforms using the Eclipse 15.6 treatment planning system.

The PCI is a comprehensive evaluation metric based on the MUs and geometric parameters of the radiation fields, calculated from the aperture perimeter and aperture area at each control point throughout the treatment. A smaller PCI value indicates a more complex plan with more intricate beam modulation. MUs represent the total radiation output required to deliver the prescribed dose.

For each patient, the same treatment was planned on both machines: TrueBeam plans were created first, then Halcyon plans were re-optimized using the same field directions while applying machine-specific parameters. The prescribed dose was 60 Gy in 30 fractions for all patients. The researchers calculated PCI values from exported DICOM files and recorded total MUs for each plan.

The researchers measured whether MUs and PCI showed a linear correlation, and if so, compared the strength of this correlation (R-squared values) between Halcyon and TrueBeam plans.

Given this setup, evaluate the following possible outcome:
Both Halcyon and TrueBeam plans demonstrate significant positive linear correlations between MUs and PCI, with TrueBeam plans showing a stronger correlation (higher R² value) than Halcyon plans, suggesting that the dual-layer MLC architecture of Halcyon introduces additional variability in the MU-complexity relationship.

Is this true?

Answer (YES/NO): YES